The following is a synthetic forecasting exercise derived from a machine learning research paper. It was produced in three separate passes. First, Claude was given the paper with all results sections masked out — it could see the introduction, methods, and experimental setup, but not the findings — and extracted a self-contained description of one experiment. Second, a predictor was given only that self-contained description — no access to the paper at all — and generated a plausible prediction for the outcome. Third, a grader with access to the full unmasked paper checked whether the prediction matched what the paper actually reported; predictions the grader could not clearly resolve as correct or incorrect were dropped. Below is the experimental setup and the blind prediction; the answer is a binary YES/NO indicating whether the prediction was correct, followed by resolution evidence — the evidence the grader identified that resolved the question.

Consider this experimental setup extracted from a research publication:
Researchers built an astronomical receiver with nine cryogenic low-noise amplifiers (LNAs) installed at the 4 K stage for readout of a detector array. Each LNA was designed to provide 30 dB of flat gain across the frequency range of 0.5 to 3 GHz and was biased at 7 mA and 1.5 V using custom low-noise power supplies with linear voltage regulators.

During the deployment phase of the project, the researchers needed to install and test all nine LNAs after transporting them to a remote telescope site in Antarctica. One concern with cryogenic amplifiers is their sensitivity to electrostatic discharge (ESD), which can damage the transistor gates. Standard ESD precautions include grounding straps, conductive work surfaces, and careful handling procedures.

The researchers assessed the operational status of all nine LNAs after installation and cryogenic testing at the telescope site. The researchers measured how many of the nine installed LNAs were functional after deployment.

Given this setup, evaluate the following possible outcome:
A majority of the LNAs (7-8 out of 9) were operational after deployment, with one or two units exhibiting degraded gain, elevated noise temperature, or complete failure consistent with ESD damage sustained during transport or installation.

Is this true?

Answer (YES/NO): YES